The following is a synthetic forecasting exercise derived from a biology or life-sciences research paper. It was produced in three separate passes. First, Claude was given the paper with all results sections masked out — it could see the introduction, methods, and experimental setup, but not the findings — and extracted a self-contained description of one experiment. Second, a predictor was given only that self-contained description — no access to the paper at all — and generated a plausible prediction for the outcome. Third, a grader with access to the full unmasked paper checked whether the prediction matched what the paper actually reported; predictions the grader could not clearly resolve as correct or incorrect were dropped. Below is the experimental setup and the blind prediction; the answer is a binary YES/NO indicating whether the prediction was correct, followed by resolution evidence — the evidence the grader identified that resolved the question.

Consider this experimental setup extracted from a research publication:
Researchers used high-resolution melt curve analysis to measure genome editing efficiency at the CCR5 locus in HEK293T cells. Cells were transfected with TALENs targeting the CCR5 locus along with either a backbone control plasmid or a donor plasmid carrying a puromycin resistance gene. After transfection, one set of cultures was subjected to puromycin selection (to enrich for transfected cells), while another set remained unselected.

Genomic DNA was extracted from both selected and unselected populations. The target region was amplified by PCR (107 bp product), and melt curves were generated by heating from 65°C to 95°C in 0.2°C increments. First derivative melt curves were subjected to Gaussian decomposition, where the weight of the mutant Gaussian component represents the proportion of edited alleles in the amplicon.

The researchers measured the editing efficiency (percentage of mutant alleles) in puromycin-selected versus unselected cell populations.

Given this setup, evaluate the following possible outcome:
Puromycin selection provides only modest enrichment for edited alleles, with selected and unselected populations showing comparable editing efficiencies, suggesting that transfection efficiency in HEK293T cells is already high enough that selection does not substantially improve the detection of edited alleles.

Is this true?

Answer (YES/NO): NO